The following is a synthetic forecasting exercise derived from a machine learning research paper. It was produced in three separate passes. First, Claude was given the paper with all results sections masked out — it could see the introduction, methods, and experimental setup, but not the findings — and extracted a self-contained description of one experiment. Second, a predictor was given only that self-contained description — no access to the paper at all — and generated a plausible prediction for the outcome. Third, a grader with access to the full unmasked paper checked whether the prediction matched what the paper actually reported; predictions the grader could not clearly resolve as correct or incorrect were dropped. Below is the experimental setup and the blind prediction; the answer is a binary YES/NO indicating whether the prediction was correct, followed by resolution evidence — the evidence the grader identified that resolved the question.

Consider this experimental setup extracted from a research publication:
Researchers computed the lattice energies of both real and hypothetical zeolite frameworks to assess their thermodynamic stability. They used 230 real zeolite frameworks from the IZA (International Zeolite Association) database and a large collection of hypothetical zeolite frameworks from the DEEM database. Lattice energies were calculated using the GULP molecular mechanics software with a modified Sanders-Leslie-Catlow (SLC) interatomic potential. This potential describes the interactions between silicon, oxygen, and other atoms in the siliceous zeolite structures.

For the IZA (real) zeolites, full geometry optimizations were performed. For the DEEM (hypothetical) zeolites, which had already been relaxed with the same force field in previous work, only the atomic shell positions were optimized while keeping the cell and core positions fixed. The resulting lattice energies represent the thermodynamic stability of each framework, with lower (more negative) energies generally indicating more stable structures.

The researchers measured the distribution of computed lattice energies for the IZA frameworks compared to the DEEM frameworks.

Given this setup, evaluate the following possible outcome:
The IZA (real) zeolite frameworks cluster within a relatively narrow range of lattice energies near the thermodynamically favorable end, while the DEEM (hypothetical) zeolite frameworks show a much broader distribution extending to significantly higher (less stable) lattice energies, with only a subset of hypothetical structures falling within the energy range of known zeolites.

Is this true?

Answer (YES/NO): NO